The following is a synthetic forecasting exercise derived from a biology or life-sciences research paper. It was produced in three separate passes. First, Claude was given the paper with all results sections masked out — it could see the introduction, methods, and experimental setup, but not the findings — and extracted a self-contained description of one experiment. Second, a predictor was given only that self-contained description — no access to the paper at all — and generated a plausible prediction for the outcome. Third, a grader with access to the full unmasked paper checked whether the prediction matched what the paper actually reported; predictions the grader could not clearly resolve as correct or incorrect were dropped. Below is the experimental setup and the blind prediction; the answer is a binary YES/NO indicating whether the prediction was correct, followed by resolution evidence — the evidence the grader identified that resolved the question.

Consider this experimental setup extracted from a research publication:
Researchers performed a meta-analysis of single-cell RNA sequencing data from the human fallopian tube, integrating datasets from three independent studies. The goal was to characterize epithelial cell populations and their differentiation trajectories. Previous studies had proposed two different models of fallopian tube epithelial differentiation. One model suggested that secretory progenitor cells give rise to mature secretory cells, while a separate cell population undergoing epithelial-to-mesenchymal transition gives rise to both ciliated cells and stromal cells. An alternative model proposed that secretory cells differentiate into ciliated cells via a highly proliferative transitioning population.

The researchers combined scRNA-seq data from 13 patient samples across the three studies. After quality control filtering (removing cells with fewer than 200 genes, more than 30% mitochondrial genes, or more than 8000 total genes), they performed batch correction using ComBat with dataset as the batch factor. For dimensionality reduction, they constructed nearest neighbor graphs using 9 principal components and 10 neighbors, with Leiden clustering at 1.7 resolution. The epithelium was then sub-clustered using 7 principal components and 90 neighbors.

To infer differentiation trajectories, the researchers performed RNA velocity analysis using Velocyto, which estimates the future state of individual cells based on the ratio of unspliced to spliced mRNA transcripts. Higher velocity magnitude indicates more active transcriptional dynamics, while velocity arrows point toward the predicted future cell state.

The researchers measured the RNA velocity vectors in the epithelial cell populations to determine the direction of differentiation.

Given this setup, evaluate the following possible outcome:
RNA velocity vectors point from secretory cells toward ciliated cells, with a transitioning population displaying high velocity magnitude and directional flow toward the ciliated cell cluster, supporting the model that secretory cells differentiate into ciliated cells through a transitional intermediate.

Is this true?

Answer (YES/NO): NO